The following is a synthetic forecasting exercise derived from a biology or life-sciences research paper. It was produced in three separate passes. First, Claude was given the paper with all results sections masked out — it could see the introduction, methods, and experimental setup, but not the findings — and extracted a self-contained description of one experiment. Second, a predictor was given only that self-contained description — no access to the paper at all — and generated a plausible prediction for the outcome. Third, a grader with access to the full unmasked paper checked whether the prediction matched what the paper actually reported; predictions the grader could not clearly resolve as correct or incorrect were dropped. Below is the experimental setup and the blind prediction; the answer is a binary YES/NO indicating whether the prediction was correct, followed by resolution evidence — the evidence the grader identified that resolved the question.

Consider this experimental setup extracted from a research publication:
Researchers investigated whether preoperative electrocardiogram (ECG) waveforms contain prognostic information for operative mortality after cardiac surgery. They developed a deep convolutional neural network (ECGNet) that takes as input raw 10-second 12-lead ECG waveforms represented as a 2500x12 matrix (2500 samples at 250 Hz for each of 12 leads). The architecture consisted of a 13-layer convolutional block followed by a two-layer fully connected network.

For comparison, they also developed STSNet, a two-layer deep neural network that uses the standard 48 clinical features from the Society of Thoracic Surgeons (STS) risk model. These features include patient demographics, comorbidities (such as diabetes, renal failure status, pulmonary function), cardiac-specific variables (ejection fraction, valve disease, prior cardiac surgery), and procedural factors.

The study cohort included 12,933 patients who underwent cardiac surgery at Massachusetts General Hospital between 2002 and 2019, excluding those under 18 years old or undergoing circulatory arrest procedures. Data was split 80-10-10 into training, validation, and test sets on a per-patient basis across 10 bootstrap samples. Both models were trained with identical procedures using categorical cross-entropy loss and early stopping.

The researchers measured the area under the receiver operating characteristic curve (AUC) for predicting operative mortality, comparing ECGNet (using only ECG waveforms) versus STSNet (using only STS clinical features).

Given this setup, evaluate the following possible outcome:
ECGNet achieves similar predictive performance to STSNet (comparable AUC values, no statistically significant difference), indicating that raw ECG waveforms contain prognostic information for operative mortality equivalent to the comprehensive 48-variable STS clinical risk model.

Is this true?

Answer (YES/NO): YES